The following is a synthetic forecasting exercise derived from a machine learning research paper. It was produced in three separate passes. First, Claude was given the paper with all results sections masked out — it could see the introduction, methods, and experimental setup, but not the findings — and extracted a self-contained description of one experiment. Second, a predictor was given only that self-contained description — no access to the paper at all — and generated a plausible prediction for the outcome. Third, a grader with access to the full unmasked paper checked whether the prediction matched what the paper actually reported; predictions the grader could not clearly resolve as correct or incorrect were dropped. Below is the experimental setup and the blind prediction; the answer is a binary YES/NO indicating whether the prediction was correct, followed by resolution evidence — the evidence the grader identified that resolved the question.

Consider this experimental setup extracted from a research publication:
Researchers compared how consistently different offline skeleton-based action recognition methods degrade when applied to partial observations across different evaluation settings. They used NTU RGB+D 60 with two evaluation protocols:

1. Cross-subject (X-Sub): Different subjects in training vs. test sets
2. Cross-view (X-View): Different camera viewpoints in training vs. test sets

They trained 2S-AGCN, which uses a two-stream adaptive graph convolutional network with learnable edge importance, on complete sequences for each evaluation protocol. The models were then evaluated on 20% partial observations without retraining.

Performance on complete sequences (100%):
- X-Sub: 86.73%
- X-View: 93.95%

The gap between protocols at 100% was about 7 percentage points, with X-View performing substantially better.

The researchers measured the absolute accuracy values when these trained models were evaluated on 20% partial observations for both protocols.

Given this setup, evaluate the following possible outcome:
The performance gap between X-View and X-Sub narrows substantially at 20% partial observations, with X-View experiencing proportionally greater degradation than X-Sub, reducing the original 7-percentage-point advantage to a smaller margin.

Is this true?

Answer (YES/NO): YES